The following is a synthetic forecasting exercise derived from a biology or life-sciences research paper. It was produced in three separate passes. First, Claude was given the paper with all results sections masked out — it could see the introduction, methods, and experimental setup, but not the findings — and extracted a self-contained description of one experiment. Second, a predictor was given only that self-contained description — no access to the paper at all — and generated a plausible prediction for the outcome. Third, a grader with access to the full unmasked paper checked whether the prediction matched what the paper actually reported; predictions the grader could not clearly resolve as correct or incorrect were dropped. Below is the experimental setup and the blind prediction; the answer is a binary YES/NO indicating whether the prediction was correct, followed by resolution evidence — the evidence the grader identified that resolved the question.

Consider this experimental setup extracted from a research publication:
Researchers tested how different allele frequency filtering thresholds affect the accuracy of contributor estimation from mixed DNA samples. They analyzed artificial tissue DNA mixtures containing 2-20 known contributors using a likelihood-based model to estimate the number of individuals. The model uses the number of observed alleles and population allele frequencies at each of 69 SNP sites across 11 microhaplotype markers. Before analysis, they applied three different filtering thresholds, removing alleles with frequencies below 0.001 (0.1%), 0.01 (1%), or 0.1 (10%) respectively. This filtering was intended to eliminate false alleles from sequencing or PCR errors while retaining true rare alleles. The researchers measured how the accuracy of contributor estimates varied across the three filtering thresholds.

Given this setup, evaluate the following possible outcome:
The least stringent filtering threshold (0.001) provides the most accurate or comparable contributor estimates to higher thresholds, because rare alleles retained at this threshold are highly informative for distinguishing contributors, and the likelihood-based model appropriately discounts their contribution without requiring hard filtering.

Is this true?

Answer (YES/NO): YES